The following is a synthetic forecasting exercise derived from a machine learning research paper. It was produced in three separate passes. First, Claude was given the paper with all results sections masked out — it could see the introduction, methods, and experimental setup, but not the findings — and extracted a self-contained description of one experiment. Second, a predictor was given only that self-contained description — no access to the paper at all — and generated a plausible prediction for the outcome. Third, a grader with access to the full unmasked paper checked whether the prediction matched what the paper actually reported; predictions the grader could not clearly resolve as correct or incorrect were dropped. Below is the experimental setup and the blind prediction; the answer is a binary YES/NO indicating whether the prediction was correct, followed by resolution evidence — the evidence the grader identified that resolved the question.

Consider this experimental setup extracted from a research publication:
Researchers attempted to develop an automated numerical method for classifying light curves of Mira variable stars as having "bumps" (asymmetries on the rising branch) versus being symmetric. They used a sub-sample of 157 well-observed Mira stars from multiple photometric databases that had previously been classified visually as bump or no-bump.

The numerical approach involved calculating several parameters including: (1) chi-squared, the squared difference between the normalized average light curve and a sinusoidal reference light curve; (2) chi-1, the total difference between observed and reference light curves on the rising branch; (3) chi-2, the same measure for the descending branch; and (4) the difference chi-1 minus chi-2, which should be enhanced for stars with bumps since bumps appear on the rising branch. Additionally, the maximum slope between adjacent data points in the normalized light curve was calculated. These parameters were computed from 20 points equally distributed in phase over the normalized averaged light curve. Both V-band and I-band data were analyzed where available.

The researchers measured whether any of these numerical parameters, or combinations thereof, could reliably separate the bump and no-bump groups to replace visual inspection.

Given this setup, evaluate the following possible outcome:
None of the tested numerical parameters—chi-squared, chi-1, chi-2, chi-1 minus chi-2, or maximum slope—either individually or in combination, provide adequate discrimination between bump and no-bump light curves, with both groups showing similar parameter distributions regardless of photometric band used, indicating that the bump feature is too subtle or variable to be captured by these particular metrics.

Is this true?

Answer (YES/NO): NO